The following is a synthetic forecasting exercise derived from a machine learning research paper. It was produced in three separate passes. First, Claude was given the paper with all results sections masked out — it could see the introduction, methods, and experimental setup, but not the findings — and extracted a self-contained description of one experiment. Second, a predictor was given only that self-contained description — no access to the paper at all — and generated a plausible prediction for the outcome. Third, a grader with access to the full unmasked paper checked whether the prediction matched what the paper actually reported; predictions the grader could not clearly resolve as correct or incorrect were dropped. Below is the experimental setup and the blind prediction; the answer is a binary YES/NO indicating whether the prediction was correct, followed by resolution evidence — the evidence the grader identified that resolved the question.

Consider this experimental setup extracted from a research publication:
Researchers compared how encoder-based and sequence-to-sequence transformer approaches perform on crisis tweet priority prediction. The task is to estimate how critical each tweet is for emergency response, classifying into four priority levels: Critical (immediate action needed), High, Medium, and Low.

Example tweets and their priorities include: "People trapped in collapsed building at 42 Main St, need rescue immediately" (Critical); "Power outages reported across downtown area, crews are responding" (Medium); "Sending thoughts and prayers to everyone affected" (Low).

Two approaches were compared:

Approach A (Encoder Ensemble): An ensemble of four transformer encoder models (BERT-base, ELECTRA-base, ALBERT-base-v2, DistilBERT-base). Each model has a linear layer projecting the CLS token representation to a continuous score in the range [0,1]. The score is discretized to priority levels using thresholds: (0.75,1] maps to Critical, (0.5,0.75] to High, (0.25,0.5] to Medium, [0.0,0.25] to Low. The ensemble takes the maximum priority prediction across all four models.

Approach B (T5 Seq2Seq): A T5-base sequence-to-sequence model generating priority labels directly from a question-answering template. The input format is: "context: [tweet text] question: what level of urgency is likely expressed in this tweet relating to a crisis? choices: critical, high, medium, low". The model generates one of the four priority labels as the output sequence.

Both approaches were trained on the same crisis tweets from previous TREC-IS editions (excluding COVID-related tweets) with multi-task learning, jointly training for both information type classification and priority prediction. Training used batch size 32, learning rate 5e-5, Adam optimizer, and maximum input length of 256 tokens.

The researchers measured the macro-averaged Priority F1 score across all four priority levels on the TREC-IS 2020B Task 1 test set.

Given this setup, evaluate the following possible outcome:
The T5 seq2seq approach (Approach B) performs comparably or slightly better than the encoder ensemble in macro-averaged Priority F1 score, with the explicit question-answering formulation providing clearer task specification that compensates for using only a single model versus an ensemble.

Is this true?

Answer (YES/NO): NO